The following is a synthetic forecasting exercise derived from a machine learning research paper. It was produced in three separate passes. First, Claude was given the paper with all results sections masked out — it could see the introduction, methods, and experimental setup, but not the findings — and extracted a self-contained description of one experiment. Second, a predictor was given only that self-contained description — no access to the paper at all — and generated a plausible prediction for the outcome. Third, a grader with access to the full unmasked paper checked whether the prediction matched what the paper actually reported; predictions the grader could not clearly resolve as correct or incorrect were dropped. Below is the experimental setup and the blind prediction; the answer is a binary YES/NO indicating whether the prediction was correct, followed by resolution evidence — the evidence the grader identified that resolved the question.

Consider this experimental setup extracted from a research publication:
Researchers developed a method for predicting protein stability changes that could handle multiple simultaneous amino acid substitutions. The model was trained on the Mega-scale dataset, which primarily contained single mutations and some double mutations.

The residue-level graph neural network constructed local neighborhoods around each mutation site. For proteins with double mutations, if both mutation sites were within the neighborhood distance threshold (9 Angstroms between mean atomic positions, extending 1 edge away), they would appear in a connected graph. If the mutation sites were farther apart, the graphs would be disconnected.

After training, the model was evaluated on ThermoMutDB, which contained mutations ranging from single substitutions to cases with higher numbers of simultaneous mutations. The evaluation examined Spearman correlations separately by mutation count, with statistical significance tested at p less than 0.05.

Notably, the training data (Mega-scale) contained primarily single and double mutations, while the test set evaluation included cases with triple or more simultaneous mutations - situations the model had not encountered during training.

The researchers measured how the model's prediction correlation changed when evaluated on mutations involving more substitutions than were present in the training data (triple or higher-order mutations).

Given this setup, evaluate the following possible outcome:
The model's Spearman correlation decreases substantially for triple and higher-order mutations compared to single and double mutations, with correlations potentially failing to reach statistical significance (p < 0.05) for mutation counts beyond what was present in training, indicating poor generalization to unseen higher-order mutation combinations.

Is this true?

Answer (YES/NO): NO